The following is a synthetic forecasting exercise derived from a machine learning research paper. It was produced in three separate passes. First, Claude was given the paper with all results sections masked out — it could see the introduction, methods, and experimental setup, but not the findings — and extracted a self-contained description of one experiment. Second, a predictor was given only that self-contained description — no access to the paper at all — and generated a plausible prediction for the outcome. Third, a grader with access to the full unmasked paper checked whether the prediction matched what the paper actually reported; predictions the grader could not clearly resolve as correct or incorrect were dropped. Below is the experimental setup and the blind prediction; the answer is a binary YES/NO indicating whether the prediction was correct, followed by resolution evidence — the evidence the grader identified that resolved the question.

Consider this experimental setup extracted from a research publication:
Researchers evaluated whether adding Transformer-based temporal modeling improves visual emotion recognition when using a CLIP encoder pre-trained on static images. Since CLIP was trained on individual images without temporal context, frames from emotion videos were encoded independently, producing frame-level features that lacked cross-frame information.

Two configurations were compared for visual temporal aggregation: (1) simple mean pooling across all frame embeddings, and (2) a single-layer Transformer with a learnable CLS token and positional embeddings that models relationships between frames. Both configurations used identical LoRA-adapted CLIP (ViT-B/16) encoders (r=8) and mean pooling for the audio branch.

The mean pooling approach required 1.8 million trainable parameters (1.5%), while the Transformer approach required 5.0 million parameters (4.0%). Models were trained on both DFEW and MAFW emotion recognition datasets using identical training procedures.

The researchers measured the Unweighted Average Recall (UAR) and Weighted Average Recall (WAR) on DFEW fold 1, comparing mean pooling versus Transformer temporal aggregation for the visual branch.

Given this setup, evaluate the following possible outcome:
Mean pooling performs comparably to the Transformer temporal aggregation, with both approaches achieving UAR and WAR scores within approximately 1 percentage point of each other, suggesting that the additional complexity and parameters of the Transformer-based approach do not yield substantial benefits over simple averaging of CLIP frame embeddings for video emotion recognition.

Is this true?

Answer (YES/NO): NO